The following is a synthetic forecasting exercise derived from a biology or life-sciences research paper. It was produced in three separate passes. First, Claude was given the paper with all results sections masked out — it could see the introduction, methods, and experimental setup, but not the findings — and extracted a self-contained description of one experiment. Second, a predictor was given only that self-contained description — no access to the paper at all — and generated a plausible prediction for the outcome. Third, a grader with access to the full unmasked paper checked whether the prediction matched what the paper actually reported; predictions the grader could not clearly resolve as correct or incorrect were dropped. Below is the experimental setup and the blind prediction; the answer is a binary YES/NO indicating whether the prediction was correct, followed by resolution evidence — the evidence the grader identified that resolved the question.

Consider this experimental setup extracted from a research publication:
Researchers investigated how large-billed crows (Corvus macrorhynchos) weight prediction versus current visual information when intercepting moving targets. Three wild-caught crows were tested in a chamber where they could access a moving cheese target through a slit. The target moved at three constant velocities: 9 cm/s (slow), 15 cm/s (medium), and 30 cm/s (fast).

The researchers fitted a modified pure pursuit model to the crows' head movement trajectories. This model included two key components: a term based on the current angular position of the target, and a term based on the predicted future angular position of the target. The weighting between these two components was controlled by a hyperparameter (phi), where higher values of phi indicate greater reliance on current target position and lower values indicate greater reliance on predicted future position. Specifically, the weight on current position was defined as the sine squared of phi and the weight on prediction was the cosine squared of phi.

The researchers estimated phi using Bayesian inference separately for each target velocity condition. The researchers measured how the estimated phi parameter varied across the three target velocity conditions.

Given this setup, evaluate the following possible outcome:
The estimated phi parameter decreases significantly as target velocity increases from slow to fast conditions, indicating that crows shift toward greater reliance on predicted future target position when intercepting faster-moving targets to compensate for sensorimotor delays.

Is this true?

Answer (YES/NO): YES